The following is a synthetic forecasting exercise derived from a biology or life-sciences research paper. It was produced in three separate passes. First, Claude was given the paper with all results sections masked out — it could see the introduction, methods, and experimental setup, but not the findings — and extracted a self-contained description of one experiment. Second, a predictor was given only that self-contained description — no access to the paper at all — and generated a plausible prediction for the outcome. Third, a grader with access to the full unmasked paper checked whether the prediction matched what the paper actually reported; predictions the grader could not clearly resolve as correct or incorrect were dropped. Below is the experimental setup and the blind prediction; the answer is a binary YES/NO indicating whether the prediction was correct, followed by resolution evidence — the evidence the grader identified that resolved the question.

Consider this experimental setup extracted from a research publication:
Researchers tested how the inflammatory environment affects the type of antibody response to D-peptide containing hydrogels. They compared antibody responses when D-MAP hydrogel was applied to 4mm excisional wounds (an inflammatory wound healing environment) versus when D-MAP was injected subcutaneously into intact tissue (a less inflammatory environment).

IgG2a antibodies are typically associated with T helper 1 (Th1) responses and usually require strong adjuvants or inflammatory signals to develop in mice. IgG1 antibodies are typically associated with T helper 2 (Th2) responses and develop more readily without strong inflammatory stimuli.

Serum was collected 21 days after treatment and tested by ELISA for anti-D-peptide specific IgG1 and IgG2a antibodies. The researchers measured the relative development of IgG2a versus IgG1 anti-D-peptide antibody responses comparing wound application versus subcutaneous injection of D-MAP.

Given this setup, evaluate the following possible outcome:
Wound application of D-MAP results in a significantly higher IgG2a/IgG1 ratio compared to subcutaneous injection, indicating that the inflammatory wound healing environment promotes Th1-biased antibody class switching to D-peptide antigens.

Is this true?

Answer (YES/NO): YES